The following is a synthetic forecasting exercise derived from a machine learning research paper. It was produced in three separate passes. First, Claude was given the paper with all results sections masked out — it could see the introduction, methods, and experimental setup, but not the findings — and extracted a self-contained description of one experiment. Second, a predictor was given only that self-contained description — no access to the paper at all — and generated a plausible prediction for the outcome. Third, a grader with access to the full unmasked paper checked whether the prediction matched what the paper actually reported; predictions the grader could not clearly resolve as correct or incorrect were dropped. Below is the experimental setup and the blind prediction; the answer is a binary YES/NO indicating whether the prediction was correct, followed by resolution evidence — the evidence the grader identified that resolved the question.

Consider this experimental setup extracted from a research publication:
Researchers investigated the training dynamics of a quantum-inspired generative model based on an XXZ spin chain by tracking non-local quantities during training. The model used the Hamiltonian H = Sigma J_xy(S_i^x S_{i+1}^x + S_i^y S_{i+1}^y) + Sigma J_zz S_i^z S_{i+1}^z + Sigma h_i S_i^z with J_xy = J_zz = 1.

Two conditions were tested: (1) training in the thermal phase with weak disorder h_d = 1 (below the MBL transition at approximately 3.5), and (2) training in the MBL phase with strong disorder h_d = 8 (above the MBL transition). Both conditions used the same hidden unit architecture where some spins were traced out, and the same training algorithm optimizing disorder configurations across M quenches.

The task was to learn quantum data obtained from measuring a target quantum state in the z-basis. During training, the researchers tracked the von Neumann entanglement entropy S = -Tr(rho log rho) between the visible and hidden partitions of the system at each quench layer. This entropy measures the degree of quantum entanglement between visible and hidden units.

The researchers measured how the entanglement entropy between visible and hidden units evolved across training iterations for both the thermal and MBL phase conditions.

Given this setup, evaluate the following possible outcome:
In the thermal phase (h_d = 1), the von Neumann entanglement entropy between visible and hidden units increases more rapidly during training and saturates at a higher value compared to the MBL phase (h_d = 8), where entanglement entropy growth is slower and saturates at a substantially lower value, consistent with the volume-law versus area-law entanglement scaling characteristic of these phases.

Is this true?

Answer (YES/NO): NO